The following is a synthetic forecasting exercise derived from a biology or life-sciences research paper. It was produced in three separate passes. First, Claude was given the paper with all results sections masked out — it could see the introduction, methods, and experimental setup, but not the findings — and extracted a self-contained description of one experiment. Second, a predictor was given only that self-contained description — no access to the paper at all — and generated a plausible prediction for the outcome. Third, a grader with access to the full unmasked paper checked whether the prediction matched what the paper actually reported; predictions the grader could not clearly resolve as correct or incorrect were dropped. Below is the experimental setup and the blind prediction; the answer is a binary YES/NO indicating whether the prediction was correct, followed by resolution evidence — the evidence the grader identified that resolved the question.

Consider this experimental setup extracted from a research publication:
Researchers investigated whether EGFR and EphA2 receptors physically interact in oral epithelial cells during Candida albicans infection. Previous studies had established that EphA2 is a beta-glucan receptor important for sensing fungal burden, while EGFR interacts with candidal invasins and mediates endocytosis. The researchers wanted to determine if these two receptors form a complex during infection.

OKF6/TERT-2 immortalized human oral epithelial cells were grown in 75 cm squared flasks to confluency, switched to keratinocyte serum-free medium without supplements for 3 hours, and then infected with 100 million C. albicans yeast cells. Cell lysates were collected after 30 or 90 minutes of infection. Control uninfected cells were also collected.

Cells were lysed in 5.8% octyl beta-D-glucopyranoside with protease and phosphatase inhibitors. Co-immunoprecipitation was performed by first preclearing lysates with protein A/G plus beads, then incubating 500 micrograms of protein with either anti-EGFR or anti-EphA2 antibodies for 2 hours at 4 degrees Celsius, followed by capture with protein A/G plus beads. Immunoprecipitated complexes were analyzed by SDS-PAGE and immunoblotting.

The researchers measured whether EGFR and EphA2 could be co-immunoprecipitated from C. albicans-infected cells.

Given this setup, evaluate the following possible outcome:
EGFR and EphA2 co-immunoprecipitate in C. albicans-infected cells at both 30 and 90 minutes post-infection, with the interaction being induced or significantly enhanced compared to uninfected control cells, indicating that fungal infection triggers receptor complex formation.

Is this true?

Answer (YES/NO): NO